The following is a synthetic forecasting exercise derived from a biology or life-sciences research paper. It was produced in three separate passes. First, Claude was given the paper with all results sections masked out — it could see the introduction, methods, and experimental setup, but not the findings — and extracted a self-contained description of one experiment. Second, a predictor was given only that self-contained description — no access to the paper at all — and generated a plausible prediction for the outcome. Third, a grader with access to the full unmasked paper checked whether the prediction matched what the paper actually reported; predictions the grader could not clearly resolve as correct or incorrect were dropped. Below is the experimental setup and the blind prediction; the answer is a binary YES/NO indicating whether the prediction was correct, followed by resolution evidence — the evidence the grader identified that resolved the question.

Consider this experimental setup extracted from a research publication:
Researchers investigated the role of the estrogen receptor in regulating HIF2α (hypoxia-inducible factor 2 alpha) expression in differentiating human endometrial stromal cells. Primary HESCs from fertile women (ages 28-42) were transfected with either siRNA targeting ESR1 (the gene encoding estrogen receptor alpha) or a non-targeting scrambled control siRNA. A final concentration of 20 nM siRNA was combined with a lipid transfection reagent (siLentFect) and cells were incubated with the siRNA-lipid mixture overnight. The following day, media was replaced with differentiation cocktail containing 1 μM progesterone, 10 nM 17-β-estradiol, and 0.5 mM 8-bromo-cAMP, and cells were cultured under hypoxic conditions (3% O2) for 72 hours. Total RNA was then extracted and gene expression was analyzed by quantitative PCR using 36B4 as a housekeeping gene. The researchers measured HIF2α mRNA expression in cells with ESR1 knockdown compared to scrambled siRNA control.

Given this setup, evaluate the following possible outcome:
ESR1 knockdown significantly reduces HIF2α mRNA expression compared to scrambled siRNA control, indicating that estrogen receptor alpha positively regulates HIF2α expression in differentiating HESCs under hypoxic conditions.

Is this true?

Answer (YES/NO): YES